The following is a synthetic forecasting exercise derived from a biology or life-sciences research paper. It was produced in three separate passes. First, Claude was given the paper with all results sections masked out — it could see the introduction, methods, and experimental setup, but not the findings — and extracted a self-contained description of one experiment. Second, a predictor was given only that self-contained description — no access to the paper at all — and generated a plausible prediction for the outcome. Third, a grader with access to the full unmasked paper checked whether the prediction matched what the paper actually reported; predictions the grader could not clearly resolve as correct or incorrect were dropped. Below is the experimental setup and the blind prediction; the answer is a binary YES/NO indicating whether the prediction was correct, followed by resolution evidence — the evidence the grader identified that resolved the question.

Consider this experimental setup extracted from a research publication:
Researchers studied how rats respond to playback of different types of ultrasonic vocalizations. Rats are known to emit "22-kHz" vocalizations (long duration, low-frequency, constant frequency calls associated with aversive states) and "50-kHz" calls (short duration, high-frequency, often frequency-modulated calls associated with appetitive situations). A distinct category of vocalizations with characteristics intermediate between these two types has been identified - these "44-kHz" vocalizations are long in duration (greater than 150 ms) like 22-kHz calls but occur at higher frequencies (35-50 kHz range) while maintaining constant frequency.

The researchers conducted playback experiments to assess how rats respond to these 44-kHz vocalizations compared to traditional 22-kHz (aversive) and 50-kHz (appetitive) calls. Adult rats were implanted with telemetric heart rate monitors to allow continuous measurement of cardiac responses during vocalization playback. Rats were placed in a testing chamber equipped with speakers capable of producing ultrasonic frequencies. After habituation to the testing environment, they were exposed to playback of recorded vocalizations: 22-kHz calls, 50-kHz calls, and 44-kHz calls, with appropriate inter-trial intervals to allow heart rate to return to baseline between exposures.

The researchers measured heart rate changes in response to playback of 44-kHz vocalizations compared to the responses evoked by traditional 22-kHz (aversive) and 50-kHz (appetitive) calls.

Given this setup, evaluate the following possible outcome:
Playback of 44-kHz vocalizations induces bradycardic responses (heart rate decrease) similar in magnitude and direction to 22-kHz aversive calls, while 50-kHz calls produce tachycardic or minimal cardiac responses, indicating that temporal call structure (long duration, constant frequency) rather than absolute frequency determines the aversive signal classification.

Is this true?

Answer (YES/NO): YES